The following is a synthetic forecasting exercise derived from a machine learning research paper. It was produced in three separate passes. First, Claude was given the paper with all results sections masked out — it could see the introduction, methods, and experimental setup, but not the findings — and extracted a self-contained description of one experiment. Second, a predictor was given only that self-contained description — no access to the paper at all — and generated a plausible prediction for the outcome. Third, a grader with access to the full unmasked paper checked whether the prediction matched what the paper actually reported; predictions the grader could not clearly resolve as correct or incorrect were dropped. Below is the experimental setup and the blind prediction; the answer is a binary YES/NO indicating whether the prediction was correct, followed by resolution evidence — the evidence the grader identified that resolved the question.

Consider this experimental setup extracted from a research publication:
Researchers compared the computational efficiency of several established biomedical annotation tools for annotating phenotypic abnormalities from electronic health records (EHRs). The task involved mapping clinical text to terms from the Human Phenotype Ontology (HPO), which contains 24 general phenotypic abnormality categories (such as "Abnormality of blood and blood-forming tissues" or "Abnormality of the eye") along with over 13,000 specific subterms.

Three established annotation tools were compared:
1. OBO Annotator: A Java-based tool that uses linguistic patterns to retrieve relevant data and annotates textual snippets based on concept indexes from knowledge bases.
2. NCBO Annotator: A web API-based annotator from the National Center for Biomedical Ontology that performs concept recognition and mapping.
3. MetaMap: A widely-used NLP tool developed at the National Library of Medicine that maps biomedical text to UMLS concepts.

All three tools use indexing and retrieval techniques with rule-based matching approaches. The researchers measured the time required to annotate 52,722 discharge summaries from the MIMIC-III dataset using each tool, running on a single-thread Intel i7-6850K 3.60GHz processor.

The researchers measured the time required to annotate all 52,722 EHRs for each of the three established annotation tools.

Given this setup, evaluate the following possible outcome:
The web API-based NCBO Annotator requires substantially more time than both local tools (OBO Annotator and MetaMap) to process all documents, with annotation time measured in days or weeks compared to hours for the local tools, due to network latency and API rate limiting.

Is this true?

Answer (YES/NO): NO